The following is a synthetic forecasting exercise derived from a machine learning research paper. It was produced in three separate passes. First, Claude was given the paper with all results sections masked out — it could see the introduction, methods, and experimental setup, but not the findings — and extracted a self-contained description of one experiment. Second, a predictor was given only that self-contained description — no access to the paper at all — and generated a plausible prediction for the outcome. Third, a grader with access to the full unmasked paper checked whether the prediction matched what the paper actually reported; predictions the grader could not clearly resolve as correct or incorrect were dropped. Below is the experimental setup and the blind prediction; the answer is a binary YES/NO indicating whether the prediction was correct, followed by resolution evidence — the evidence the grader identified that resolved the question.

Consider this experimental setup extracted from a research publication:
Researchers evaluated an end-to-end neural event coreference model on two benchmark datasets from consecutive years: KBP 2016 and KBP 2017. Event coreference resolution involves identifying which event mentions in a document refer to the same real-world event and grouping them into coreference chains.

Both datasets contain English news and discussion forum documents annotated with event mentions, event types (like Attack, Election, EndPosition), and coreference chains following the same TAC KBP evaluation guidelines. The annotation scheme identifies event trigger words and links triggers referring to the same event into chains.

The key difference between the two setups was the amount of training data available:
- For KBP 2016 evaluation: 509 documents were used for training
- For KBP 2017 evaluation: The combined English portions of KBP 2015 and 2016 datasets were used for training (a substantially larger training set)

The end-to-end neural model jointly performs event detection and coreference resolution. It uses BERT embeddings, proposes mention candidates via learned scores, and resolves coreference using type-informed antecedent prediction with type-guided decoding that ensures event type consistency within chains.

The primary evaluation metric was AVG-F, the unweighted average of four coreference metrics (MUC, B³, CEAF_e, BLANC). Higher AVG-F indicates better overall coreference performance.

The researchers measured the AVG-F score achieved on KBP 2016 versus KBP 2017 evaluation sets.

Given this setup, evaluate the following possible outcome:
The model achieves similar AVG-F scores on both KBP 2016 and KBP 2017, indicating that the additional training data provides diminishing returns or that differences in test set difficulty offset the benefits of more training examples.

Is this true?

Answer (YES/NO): NO